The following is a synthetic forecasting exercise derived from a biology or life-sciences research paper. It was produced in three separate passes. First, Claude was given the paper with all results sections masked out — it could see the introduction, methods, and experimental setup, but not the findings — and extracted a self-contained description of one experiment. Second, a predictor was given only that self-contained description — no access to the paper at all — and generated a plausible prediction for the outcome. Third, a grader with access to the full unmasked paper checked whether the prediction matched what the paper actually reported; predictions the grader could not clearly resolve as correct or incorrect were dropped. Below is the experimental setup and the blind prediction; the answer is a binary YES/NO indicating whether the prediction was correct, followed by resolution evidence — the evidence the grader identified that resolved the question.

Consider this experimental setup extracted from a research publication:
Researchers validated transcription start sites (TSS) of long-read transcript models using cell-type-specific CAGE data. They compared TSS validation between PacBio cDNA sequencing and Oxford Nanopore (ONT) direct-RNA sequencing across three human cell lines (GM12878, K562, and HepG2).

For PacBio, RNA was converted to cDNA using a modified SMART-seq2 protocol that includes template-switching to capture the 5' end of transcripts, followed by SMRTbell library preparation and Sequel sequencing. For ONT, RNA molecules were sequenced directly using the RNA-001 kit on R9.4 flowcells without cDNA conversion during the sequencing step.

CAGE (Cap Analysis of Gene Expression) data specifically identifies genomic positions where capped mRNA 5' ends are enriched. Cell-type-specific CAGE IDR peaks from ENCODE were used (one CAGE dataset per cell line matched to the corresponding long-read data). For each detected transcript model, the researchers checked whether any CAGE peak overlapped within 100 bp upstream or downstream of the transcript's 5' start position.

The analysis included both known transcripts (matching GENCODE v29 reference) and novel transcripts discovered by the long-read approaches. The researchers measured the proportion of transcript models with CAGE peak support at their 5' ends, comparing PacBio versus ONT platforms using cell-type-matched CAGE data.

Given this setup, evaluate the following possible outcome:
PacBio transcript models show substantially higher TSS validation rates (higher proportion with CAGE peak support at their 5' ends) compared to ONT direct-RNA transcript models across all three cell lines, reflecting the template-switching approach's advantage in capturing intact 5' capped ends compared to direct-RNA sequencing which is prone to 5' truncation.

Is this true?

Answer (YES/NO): YES